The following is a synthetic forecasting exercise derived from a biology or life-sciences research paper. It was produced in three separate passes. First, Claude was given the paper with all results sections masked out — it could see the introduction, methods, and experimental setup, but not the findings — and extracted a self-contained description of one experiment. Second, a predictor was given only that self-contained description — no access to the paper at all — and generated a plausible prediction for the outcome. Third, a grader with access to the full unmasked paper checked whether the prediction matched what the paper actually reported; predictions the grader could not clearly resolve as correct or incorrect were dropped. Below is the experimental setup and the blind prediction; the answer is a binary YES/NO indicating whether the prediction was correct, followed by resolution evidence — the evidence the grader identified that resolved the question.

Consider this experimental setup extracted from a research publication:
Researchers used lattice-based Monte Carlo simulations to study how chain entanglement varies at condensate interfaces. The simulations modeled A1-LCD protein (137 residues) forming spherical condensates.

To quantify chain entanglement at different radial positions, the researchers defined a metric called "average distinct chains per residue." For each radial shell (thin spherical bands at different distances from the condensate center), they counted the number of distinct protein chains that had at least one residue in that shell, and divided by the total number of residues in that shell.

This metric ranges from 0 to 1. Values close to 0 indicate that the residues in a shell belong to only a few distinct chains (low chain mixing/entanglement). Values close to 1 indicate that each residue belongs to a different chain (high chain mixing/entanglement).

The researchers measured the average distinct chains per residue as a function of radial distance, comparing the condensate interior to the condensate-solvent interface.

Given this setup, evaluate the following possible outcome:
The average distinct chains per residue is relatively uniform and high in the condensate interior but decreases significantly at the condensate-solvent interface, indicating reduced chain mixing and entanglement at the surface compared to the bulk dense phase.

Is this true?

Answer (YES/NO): NO